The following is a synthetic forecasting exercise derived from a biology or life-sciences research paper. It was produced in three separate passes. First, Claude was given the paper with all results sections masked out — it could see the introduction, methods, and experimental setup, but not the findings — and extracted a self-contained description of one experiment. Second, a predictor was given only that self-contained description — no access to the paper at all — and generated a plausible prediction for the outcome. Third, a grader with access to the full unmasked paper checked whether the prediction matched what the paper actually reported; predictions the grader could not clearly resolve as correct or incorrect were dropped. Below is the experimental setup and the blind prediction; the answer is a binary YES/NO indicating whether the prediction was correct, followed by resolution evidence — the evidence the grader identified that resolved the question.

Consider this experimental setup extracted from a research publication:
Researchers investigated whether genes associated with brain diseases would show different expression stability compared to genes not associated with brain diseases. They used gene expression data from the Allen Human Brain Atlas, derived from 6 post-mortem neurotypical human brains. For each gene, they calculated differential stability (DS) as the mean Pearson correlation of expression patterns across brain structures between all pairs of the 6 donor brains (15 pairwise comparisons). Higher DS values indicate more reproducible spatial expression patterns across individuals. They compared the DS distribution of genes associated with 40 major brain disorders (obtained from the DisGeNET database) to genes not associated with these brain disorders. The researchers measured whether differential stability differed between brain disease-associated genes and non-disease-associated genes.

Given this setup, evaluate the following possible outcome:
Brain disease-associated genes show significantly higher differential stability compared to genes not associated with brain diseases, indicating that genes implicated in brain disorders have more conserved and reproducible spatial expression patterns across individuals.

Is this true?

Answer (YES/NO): YES